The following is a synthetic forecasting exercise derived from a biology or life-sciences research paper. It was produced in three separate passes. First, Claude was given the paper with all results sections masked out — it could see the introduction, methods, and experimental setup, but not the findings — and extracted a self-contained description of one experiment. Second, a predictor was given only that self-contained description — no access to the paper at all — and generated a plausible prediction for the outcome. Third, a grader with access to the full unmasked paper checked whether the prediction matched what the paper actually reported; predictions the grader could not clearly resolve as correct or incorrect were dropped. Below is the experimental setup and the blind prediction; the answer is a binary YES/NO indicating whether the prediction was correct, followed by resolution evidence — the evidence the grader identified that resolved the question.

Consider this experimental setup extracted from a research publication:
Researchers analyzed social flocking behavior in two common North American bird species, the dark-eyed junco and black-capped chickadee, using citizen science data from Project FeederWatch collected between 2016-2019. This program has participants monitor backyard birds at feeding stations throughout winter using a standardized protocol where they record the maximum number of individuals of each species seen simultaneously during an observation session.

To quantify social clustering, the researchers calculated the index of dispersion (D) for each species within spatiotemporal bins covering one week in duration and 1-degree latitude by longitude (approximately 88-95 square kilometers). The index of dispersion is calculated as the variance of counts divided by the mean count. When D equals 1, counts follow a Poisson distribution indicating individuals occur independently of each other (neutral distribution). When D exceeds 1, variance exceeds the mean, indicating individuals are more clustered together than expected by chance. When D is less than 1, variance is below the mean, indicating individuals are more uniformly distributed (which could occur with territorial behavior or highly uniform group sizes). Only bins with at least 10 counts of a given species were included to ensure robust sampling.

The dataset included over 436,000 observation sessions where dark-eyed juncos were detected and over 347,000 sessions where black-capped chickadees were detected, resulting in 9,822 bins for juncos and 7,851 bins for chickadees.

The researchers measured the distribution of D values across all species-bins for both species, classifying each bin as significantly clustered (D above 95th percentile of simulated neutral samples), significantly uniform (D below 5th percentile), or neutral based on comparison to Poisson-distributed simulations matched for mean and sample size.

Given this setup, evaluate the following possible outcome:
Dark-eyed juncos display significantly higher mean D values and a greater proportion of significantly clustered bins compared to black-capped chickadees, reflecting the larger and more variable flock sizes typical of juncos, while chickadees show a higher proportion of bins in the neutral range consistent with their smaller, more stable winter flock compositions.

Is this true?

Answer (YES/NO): YES